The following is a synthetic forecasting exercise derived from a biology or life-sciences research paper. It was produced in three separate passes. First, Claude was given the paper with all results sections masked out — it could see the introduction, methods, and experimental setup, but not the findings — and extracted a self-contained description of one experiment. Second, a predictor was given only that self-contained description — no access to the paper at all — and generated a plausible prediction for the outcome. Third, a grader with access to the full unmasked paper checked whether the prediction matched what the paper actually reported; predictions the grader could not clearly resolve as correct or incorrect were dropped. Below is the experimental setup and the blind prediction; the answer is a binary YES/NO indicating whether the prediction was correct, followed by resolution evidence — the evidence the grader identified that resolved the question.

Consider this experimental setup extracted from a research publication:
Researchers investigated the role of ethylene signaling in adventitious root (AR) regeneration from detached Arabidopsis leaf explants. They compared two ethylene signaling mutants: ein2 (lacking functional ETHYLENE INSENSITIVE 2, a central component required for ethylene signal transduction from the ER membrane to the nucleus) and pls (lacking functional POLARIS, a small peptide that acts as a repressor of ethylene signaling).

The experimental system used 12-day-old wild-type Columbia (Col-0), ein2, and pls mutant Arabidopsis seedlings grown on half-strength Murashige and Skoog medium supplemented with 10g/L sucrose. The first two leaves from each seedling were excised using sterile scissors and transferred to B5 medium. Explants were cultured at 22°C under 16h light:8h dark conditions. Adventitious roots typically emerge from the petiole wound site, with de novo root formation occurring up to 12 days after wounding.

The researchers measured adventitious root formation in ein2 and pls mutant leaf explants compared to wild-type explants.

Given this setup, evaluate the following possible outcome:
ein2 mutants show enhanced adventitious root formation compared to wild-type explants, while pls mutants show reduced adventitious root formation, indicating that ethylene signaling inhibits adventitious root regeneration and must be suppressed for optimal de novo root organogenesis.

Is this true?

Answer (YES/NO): NO